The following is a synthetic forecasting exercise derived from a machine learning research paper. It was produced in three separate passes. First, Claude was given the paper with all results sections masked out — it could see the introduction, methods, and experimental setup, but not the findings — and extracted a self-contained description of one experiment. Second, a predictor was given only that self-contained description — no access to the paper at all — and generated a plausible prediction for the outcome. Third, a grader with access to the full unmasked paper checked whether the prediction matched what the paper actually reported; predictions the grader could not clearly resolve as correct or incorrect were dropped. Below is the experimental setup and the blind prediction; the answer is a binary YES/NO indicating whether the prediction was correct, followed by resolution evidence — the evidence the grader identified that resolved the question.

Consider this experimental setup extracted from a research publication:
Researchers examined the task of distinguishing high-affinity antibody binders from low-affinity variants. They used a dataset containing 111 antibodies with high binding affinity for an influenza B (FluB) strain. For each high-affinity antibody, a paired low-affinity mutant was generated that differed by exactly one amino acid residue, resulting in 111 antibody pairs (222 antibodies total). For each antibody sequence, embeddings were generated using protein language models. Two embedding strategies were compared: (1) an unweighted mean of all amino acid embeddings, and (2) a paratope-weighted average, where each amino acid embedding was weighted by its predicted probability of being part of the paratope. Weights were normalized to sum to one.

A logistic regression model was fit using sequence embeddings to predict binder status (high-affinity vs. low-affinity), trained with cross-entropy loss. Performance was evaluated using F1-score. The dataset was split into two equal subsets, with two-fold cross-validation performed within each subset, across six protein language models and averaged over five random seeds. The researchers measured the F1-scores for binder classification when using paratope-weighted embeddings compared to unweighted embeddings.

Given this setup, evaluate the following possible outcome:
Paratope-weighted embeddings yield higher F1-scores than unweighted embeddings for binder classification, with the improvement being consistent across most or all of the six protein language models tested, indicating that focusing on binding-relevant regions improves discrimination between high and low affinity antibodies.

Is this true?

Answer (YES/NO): YES